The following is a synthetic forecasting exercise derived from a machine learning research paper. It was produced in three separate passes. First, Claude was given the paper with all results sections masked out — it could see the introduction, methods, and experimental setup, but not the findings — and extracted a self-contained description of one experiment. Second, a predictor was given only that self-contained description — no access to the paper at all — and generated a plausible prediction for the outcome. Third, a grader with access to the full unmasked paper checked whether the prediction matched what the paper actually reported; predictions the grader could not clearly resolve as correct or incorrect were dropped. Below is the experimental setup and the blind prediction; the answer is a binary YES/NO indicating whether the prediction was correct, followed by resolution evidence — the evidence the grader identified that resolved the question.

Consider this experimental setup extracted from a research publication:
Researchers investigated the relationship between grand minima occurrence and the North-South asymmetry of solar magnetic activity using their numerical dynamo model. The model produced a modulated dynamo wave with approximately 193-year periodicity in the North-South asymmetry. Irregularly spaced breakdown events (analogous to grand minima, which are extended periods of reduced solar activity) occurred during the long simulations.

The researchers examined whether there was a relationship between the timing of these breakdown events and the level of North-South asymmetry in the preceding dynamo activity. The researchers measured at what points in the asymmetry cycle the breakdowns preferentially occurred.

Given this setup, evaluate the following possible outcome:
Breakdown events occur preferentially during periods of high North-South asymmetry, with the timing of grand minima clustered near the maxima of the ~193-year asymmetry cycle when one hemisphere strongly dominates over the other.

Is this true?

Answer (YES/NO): YES